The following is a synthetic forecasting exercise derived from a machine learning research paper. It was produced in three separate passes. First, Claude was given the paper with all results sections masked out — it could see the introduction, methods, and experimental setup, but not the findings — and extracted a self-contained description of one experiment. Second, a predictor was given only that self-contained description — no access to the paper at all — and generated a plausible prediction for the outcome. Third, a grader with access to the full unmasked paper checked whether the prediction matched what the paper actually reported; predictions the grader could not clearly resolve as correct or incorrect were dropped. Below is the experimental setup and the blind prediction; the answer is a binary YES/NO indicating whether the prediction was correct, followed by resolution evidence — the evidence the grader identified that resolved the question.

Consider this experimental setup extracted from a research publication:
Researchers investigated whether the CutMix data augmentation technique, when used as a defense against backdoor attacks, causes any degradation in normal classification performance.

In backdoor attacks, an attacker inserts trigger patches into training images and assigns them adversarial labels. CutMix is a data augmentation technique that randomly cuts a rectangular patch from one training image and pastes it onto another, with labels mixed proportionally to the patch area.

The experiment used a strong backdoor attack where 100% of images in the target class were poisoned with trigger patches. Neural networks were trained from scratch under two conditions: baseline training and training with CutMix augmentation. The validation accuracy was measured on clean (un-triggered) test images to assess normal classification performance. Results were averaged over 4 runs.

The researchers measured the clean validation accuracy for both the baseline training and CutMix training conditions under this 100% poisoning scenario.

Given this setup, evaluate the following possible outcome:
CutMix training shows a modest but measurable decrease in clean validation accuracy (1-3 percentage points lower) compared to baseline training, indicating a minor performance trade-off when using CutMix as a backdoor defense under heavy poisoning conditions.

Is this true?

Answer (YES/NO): NO